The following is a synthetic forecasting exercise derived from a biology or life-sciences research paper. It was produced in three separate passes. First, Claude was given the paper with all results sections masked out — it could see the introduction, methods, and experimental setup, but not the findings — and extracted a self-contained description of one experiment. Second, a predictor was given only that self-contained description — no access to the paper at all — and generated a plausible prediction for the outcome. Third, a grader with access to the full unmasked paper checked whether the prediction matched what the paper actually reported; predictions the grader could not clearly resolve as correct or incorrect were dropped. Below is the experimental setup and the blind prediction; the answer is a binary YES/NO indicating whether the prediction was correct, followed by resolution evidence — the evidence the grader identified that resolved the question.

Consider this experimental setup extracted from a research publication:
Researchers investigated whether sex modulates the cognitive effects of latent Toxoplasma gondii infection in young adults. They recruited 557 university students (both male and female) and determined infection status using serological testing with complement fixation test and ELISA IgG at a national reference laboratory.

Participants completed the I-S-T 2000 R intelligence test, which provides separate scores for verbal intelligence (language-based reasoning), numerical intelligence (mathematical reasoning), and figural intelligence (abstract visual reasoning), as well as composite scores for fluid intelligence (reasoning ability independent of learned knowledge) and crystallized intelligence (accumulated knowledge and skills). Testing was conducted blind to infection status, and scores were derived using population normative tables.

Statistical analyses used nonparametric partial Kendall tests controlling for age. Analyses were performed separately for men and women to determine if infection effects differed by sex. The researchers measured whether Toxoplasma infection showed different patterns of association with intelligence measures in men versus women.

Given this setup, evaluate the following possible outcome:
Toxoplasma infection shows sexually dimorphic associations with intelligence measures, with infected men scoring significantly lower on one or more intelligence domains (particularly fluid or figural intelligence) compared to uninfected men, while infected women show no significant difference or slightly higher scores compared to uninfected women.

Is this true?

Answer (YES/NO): YES